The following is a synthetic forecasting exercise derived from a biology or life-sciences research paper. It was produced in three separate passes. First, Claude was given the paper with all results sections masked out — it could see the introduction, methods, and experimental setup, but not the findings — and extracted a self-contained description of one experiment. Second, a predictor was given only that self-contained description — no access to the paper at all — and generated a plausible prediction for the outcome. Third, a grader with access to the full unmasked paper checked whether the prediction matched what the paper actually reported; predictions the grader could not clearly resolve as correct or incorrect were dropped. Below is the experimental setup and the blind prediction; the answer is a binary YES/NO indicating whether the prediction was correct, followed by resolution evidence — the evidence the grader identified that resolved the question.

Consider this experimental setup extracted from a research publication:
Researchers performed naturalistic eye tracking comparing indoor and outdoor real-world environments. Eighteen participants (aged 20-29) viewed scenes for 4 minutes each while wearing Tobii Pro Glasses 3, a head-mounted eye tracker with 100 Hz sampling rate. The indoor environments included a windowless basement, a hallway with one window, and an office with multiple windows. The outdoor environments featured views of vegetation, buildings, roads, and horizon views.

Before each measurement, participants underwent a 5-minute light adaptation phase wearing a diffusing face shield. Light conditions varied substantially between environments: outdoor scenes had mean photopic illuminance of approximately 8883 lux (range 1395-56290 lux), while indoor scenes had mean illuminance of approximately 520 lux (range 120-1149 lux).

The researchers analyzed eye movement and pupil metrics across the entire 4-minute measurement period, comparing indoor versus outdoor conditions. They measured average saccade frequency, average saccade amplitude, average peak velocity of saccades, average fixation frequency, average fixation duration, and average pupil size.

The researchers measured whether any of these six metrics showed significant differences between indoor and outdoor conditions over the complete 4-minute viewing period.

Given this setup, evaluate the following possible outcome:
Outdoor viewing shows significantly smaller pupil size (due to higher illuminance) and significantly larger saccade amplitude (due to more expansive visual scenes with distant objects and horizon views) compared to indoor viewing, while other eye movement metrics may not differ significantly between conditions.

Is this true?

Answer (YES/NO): NO